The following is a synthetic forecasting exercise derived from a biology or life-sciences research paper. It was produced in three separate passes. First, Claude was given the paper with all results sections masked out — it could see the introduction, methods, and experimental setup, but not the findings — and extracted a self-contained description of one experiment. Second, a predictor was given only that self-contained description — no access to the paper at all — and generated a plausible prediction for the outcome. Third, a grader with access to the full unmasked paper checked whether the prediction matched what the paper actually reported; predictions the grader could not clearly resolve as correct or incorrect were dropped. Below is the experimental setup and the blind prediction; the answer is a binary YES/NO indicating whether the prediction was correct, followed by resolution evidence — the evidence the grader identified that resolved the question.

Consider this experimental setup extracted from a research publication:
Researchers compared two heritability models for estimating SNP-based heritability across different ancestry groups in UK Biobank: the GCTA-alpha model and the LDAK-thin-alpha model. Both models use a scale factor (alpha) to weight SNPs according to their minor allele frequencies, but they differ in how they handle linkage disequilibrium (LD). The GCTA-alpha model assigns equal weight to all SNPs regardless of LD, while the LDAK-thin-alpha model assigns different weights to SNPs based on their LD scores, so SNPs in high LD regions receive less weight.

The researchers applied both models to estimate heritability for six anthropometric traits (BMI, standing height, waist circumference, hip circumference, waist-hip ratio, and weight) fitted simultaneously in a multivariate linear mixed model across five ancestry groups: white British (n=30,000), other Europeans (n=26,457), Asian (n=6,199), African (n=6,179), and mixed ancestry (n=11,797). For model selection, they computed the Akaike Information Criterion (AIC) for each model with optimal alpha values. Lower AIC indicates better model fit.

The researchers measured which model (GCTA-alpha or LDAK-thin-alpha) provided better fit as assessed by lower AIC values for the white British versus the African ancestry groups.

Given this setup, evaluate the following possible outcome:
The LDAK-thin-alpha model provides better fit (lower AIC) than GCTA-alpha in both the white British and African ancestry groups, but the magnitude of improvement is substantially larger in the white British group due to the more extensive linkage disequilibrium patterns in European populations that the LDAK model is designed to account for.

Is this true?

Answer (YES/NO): NO